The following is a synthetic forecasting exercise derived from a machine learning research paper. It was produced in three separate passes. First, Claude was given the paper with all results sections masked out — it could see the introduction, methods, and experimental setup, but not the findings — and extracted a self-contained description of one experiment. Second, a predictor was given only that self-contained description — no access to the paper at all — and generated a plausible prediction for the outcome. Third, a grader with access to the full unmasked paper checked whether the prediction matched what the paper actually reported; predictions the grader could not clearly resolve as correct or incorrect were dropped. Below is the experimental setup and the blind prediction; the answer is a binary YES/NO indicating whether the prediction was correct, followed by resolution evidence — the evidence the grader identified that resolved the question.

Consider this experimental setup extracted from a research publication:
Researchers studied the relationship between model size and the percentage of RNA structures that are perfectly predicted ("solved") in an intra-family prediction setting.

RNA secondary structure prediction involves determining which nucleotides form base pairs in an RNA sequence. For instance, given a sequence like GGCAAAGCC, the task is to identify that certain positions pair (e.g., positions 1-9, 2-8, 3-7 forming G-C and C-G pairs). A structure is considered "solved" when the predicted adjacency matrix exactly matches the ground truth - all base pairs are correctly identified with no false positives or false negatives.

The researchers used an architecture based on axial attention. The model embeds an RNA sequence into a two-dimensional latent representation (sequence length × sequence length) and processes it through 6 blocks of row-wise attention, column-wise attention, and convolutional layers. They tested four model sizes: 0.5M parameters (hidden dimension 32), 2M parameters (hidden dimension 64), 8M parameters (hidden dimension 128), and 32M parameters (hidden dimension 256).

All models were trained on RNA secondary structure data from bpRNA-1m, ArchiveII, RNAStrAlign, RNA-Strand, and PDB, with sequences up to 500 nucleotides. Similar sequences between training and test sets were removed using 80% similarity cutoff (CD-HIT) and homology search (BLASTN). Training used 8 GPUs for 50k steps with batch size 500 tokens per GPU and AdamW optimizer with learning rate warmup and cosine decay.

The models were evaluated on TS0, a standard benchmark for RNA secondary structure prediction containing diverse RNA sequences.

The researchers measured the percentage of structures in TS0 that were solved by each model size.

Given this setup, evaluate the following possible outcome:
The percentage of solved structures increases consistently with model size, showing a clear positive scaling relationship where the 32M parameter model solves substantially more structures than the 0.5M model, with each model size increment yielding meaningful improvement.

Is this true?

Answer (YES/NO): YES